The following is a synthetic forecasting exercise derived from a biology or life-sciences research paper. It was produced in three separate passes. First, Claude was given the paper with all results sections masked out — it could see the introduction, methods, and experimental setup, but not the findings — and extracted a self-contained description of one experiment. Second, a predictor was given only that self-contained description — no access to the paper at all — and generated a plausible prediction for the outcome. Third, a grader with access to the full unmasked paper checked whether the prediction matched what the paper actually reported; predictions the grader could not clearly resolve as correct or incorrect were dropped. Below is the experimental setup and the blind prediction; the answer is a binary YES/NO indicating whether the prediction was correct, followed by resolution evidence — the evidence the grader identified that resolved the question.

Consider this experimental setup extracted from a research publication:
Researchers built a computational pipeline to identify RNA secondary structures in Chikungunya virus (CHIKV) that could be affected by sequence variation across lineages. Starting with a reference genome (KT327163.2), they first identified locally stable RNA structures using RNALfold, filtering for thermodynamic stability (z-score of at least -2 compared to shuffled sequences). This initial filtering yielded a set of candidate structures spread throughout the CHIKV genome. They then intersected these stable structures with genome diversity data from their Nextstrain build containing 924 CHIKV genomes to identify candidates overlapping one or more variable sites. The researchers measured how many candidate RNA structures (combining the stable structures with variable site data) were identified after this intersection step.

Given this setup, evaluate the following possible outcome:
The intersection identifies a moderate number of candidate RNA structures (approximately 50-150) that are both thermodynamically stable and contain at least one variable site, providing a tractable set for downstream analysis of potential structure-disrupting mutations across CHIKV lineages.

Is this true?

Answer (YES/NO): NO